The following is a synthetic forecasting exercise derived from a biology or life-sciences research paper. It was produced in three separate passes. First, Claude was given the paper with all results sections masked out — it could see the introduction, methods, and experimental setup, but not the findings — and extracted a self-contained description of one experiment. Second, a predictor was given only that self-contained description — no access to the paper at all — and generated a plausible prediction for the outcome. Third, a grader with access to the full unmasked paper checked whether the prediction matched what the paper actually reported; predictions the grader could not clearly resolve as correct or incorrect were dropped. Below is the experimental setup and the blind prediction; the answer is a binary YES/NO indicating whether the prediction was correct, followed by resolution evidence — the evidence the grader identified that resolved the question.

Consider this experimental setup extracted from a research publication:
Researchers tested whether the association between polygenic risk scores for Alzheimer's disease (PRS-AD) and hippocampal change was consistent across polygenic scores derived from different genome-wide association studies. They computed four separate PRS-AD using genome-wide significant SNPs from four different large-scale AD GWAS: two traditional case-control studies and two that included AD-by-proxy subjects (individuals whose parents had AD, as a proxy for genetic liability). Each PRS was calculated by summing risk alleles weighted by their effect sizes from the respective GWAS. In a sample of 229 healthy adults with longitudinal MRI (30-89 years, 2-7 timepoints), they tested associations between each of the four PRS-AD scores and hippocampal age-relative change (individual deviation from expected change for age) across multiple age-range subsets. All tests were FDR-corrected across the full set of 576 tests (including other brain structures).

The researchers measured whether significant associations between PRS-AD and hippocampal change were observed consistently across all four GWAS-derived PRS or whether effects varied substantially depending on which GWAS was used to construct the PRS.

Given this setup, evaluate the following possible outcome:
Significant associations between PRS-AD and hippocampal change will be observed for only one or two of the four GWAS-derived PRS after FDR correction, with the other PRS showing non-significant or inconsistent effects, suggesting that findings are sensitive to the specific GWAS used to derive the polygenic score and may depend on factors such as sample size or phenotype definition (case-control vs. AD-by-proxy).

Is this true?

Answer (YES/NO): NO